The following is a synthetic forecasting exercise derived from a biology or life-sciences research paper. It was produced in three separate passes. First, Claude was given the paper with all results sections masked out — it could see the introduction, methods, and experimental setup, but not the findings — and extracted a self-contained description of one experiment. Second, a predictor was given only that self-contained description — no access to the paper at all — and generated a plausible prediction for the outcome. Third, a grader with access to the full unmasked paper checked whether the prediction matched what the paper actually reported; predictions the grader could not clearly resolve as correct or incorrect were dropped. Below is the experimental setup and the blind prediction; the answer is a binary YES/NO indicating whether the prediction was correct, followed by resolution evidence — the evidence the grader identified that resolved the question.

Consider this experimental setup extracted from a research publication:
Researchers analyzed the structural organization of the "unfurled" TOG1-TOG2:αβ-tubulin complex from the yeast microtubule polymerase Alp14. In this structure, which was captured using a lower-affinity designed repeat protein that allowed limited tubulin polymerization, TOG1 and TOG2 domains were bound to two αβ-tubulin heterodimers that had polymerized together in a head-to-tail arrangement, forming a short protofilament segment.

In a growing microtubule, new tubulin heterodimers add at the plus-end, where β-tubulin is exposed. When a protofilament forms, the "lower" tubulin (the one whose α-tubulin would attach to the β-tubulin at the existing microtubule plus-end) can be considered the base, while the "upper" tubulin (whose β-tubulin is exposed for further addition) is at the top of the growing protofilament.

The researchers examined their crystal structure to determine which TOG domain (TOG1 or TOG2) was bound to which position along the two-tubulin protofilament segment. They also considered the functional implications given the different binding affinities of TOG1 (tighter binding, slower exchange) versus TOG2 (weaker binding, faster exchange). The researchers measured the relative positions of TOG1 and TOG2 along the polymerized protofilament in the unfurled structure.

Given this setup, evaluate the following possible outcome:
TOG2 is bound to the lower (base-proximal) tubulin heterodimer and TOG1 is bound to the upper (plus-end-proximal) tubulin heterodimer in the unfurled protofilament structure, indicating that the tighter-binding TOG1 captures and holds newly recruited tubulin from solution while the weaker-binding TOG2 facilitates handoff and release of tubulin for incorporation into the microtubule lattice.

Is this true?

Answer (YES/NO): NO